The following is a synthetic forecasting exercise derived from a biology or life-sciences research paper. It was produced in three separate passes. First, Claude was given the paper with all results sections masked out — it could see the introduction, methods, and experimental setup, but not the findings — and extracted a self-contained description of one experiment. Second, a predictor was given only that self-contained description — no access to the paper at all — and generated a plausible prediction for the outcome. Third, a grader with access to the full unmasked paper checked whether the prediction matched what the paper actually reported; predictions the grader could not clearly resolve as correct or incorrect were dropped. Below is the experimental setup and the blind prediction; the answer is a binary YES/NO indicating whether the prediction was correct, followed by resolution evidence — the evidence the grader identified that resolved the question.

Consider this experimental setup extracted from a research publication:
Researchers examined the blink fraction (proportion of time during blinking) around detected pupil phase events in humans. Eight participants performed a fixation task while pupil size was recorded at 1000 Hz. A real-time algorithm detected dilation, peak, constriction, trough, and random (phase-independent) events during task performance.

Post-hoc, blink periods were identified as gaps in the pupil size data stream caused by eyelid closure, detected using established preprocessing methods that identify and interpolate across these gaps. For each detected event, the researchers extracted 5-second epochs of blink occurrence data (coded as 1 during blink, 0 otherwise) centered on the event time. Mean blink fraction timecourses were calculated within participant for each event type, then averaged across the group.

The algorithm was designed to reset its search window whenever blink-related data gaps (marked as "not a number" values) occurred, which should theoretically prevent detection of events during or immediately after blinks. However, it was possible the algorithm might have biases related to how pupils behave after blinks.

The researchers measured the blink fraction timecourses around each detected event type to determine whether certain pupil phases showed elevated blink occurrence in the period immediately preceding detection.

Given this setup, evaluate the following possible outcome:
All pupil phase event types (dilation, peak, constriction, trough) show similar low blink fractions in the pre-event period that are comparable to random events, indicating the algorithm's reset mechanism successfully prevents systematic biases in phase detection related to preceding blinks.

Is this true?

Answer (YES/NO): NO